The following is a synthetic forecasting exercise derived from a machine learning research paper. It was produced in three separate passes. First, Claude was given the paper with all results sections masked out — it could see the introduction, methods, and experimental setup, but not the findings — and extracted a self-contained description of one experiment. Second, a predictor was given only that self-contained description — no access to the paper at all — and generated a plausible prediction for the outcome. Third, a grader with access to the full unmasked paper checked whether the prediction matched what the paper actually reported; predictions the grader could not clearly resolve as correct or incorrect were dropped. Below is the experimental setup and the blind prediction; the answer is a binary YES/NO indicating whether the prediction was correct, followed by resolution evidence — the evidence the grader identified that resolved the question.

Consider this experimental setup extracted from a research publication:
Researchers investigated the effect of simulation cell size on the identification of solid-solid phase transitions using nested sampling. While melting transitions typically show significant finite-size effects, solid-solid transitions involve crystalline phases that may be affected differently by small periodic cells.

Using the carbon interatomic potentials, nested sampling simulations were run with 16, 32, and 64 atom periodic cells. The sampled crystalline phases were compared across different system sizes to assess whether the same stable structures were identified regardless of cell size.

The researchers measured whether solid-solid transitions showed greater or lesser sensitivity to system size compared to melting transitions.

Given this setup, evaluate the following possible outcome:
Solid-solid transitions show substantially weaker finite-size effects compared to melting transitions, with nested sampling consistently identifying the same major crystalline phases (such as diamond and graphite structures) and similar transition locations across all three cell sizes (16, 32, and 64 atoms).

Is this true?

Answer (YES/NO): YES